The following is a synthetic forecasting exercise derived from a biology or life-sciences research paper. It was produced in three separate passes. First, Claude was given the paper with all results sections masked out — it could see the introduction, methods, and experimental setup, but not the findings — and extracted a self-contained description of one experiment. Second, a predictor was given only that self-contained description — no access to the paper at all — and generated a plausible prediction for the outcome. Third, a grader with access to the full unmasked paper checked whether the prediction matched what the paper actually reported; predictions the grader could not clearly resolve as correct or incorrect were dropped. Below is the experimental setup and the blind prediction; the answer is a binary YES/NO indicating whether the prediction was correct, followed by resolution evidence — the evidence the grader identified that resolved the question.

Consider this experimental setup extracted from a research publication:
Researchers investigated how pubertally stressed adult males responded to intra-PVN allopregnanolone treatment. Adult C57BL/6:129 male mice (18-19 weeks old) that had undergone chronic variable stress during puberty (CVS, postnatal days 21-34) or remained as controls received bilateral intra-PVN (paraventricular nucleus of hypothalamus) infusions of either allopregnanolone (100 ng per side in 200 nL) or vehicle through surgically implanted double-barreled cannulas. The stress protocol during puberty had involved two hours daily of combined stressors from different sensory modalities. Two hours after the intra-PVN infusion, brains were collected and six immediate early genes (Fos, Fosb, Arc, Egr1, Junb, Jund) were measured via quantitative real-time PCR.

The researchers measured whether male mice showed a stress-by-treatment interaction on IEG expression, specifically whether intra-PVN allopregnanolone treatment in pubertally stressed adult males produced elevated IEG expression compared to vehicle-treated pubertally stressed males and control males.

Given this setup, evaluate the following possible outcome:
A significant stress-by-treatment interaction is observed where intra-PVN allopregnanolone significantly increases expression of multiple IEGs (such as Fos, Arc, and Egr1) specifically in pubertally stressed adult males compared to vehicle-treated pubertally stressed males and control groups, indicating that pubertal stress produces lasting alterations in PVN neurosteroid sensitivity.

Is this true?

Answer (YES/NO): NO